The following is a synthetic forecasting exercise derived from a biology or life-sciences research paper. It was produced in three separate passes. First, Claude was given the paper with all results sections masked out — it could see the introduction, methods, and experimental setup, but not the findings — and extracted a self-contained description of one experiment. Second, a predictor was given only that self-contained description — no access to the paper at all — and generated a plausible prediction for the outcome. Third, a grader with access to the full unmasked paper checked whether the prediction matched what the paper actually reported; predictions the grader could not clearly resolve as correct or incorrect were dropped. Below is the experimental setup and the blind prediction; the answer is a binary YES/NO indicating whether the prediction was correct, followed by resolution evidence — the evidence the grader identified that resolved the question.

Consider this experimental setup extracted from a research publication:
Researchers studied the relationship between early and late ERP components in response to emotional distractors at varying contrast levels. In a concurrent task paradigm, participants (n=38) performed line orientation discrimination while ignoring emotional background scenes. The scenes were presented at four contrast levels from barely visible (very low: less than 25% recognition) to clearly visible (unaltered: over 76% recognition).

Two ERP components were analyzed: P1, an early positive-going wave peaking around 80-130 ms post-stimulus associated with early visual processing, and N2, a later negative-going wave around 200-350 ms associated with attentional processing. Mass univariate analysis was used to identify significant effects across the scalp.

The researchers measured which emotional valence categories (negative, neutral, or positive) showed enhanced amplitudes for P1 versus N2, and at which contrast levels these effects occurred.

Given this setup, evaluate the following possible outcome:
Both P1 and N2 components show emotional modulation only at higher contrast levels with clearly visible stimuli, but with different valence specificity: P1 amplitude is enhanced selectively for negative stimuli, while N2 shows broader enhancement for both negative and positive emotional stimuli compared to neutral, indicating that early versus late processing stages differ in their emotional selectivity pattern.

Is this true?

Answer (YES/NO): NO